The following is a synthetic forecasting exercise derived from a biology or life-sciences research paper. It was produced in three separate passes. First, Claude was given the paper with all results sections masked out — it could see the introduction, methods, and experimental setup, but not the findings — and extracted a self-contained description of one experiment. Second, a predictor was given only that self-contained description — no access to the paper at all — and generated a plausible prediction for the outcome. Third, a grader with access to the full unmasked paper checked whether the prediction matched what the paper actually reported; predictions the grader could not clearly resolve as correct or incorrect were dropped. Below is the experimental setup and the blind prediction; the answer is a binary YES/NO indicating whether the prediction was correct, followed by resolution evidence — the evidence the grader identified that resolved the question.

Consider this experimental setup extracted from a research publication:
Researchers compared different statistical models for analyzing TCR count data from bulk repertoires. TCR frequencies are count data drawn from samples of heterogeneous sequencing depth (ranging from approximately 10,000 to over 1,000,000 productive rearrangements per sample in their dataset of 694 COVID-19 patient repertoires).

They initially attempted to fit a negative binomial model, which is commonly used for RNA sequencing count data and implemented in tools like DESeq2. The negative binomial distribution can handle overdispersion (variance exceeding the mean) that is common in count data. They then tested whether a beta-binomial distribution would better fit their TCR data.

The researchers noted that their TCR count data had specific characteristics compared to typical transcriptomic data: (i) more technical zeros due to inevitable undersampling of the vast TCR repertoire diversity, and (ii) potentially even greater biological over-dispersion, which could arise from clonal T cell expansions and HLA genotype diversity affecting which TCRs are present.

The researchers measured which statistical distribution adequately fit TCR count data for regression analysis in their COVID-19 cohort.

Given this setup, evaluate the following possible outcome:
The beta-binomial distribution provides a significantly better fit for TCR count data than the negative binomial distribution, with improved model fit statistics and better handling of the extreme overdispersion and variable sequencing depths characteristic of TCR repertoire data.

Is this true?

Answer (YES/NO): NO